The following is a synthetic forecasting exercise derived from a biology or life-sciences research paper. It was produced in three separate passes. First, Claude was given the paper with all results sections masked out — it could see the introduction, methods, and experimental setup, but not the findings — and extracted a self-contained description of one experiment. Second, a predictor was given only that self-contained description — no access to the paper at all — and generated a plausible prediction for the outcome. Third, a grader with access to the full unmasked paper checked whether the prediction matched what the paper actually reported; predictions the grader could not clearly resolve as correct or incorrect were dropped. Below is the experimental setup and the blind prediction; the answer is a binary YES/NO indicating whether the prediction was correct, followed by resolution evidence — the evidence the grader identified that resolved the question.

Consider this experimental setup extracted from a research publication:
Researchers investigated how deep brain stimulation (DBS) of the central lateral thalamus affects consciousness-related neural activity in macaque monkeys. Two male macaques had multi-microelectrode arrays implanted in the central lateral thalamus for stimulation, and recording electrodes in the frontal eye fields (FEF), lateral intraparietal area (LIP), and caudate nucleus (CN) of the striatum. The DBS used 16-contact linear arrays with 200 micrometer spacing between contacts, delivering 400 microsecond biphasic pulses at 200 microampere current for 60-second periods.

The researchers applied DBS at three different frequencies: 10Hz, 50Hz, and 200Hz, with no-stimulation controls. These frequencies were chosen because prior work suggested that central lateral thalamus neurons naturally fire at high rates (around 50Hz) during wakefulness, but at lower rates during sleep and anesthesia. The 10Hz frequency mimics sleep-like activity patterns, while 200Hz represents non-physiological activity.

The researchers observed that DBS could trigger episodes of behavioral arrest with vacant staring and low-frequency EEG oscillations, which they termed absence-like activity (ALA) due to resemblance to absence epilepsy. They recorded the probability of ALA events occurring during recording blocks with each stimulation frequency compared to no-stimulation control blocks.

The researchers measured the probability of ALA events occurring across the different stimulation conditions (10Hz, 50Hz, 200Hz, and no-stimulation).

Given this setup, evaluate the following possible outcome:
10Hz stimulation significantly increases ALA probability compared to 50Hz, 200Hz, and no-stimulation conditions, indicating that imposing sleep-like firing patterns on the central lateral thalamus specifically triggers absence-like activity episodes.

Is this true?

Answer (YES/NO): NO